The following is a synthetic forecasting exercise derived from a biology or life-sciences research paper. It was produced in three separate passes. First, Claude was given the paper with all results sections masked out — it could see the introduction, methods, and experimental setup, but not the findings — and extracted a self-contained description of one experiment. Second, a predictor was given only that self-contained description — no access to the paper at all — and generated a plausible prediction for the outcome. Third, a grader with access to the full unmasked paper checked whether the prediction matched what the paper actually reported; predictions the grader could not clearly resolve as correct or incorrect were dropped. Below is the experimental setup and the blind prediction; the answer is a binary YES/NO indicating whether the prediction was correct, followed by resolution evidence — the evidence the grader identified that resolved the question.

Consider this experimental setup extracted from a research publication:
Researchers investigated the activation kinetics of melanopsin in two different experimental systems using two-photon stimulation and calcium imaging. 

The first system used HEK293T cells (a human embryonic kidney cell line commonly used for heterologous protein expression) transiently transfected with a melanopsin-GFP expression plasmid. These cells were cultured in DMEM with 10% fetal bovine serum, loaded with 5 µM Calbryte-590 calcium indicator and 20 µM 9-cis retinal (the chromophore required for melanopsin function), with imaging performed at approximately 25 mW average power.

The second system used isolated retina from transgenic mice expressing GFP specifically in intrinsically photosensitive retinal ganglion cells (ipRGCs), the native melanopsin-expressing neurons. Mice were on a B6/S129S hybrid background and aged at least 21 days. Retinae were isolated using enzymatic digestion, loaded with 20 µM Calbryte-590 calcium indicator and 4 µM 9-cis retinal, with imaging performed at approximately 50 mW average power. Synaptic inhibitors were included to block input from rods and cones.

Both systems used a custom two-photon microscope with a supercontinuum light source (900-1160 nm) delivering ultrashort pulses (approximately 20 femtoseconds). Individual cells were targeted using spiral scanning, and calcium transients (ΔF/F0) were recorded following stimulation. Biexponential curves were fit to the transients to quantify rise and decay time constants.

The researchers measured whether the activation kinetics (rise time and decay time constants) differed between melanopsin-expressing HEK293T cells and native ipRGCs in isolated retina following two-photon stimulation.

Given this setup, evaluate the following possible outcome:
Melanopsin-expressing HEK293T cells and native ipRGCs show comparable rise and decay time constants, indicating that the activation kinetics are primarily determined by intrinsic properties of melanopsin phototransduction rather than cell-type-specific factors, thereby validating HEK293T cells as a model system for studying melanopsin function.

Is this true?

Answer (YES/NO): NO